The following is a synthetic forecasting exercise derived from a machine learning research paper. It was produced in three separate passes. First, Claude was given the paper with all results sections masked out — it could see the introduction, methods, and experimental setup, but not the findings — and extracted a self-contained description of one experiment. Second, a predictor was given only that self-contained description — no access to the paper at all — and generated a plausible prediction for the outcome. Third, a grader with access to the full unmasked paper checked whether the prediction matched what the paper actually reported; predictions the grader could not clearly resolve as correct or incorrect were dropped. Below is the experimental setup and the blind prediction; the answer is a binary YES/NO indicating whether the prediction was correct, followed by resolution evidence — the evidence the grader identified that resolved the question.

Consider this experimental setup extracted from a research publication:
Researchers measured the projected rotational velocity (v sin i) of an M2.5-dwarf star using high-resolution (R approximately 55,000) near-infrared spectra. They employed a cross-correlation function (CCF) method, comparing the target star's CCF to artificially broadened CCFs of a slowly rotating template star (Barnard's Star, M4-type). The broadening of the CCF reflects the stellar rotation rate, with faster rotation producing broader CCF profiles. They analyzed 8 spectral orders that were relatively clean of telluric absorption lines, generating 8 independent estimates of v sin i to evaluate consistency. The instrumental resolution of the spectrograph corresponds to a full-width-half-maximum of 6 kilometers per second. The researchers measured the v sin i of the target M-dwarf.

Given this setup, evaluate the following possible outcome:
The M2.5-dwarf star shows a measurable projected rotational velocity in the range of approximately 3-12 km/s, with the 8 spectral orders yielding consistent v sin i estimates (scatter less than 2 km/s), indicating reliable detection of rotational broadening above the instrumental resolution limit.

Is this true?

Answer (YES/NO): NO